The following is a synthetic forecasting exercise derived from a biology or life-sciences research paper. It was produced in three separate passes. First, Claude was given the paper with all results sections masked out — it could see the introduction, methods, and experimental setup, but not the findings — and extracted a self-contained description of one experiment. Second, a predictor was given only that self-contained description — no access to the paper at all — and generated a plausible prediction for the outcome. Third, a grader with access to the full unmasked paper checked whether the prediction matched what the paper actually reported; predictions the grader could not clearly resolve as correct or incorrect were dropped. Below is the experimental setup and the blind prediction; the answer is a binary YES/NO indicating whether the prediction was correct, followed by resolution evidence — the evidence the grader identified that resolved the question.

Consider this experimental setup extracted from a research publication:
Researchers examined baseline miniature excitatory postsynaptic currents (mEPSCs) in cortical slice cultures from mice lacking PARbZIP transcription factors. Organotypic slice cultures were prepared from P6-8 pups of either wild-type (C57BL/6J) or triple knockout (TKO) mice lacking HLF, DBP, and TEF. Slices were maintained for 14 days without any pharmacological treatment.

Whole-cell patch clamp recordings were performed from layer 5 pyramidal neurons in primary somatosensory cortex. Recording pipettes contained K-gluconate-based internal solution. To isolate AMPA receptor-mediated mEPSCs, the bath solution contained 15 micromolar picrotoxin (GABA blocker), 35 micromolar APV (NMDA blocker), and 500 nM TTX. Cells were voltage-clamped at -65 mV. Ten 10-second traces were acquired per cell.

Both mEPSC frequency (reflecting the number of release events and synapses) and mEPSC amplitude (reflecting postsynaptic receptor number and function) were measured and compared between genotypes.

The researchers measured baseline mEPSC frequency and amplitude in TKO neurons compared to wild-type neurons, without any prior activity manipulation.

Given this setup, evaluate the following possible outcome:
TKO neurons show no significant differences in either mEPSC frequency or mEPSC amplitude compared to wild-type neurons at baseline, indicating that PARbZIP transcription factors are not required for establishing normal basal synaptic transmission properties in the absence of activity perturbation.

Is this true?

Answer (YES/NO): YES